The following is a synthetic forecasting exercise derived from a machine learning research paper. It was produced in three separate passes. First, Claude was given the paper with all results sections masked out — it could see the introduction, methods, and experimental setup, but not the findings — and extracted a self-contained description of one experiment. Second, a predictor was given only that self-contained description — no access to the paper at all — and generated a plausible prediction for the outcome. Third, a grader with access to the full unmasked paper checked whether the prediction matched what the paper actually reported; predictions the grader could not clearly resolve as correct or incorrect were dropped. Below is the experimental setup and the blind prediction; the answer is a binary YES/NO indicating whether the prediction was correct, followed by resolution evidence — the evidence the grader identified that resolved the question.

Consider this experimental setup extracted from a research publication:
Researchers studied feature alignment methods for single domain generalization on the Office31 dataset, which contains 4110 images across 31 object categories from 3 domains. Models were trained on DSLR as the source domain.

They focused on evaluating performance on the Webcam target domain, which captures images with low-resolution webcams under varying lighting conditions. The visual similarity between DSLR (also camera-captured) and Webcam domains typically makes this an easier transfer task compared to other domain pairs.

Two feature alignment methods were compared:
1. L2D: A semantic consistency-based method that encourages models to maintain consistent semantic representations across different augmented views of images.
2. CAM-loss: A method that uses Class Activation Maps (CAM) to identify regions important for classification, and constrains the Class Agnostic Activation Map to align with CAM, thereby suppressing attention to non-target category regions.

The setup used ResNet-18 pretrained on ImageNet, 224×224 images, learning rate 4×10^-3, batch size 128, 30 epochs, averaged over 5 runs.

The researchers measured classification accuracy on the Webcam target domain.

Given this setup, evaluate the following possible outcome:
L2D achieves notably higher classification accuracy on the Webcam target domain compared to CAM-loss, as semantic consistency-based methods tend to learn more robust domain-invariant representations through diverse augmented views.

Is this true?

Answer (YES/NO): NO